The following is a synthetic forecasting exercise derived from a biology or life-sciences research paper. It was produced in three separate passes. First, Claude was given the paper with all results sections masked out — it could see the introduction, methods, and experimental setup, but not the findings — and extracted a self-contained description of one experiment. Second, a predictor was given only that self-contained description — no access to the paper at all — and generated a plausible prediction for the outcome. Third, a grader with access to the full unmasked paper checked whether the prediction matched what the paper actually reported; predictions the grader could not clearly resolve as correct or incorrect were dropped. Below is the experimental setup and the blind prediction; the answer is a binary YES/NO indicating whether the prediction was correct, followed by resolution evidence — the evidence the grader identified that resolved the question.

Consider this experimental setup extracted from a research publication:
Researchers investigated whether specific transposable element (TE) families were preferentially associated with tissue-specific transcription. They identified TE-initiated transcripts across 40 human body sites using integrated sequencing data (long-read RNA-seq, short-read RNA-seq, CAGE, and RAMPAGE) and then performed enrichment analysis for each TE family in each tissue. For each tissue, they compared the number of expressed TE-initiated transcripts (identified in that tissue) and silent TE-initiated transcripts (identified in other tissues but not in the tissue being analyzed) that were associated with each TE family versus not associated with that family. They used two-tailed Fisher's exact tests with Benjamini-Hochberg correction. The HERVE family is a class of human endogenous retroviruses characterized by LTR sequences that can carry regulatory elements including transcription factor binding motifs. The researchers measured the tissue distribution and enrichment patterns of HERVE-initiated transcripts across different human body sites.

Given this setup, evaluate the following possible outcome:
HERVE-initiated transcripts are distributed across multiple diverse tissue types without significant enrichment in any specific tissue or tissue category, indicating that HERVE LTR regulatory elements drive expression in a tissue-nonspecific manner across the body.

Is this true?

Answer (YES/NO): NO